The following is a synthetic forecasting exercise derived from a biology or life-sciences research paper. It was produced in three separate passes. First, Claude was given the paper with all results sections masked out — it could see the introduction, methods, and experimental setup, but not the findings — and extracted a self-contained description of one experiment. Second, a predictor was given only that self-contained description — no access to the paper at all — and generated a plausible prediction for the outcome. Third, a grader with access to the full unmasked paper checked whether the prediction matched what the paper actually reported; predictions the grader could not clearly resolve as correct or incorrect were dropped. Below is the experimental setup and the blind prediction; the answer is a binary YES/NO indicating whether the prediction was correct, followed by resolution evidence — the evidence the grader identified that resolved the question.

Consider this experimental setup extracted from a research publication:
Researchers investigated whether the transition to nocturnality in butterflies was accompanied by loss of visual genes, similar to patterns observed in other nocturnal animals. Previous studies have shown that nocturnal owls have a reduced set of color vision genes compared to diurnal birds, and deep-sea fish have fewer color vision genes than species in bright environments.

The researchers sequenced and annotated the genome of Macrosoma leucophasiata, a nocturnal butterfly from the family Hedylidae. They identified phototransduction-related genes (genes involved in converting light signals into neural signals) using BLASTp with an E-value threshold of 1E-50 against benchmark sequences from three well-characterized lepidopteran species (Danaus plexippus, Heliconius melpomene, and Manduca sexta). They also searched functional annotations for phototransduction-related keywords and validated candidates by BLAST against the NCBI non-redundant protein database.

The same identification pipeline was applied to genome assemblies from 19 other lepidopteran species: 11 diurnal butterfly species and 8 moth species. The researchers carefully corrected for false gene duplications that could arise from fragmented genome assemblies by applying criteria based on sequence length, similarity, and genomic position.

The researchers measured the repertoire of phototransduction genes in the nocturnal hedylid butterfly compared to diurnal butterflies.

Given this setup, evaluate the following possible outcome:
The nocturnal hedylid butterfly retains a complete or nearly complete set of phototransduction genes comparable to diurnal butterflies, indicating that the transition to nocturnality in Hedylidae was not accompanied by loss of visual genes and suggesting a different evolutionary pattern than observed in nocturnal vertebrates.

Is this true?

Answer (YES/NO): YES